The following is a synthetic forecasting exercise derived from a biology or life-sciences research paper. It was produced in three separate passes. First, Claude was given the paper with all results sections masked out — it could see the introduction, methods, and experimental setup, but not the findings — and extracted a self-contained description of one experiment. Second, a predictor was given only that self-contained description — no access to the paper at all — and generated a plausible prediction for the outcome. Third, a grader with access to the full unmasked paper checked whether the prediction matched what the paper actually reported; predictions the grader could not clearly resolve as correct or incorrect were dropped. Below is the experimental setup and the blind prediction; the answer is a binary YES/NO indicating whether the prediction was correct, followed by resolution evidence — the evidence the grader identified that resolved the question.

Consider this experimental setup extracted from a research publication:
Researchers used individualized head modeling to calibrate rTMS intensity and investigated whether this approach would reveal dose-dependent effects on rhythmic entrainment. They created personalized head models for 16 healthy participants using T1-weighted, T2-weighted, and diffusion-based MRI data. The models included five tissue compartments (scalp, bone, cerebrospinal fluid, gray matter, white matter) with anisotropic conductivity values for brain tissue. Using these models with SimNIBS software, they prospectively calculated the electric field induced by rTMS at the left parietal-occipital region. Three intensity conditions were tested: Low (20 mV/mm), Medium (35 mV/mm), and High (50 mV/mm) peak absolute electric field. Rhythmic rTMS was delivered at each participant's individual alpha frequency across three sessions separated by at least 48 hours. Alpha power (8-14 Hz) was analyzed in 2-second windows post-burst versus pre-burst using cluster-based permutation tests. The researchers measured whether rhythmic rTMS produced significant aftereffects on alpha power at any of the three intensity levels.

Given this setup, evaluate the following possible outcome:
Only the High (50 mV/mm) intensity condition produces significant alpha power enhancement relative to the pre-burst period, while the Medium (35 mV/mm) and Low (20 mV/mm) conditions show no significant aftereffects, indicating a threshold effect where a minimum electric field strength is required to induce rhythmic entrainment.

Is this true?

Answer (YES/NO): NO